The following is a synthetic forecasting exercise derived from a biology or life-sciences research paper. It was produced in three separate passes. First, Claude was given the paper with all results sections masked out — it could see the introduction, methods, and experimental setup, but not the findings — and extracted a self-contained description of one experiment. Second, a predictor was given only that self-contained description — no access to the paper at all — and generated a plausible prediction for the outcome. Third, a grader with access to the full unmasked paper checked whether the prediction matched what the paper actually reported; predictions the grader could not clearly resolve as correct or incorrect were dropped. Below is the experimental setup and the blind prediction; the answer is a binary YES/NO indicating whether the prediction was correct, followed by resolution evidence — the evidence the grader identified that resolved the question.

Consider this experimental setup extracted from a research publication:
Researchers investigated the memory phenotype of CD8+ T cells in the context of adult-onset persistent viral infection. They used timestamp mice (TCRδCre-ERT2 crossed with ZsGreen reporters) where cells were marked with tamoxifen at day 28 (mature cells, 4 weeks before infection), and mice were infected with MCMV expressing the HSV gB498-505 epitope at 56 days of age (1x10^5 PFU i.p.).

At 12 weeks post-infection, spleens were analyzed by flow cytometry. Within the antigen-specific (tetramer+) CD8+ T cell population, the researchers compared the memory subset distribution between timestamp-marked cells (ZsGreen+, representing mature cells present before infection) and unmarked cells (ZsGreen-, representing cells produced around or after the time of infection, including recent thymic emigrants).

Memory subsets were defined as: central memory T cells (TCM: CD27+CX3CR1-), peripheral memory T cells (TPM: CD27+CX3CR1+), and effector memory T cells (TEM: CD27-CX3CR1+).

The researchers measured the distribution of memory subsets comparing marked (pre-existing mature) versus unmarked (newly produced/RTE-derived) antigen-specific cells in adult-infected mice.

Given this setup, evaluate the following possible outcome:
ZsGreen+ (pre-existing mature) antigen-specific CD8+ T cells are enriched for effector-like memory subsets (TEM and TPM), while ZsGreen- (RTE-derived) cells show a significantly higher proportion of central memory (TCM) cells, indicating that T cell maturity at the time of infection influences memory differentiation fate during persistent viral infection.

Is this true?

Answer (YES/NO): NO